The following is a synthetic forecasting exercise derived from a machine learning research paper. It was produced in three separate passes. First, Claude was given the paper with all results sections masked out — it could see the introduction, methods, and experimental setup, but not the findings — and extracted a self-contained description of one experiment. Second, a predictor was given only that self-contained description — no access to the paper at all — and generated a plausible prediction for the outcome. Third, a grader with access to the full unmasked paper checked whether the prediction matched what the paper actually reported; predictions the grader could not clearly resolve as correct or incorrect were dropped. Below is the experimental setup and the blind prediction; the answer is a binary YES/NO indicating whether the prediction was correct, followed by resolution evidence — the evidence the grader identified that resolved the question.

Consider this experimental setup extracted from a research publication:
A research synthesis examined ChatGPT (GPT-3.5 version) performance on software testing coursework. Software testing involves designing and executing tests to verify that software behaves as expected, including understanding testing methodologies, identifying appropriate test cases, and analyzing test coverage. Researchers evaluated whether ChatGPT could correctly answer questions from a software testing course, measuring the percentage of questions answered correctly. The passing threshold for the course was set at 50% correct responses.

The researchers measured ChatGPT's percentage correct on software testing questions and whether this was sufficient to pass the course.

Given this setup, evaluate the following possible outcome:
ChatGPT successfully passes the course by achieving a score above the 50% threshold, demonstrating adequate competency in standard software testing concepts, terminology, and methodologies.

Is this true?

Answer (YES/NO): NO